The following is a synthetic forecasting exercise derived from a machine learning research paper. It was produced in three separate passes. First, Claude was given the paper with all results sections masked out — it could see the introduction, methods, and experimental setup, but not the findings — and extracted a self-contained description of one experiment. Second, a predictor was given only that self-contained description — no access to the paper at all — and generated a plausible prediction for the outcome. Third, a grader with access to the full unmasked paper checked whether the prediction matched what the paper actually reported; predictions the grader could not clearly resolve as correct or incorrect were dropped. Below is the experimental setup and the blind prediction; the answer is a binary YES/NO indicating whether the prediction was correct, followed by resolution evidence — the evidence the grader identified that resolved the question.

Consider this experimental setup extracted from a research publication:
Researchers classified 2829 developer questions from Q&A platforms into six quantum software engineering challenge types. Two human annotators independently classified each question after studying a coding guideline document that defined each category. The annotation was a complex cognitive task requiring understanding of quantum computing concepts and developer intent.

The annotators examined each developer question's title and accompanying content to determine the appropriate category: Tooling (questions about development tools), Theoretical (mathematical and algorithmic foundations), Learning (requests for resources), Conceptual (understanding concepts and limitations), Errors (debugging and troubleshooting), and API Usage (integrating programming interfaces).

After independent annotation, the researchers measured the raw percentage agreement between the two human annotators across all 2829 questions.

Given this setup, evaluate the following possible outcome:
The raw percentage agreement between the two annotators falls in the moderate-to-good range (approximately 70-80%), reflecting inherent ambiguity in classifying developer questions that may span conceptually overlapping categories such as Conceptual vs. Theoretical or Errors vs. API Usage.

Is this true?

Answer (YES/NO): NO